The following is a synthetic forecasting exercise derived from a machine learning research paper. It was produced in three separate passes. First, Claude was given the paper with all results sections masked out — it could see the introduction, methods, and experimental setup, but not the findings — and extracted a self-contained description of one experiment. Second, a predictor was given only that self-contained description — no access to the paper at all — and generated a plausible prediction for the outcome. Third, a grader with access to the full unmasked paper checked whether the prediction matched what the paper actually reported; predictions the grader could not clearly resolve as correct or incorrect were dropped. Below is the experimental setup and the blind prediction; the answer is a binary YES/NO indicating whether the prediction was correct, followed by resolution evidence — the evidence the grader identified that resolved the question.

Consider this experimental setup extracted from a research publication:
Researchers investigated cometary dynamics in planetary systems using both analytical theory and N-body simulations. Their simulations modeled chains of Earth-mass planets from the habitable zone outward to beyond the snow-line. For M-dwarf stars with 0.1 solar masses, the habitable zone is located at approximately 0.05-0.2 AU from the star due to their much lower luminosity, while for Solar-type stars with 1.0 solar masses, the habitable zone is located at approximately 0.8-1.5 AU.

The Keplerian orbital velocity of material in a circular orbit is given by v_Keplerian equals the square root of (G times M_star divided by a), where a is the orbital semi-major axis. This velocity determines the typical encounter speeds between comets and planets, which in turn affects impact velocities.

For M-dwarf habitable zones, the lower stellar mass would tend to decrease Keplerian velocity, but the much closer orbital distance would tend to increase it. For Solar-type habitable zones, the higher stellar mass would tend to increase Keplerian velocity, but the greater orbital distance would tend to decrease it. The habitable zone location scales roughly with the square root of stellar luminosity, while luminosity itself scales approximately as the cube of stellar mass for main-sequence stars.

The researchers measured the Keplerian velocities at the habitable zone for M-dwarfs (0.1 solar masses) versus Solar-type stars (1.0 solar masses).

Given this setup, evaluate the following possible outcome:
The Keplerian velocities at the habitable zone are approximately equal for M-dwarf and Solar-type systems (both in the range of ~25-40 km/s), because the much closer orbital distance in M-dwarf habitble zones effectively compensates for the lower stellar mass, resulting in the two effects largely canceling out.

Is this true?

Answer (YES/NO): NO